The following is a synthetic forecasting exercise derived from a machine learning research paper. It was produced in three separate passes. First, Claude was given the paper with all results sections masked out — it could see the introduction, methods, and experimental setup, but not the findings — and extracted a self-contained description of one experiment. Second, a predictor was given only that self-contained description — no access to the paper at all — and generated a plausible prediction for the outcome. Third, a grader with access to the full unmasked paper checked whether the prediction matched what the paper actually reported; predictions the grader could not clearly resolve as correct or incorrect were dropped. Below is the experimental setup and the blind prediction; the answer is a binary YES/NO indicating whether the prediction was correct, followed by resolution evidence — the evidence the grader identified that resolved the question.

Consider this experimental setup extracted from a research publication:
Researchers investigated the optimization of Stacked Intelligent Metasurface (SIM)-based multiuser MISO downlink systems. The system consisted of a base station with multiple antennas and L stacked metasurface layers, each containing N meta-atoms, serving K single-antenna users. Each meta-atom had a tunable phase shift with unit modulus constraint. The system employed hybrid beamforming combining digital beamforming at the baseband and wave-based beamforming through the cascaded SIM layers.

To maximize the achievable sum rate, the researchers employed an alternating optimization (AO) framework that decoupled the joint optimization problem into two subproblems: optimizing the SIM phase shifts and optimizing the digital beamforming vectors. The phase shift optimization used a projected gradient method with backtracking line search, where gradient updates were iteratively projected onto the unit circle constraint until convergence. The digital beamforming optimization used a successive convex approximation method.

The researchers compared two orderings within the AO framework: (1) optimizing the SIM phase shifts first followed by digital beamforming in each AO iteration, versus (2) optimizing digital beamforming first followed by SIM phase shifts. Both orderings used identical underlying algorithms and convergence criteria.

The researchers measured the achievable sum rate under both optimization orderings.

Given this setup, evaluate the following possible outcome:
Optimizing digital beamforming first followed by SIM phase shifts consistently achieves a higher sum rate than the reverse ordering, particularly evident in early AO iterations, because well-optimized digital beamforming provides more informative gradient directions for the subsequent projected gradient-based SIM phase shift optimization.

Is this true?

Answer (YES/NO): NO